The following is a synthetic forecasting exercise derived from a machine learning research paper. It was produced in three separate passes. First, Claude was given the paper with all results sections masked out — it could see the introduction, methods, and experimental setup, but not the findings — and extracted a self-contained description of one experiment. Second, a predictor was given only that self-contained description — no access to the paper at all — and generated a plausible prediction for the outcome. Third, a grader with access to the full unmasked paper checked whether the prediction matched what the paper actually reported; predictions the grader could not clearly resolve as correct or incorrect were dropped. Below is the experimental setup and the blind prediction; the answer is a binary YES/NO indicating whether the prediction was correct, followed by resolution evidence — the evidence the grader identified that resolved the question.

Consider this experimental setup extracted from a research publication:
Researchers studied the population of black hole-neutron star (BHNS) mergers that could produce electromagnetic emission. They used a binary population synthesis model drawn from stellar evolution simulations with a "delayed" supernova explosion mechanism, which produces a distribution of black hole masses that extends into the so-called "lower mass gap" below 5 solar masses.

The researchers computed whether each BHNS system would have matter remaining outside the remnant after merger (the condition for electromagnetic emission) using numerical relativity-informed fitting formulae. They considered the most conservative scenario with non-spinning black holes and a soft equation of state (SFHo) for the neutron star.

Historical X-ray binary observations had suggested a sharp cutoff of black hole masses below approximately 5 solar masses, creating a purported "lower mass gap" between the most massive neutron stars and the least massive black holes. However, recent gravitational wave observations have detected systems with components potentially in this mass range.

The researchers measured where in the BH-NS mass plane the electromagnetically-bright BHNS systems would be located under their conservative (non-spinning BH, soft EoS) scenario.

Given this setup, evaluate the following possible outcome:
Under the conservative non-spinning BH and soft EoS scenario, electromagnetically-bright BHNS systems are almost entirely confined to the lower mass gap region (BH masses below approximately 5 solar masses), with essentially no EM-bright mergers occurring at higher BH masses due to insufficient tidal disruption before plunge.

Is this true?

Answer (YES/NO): YES